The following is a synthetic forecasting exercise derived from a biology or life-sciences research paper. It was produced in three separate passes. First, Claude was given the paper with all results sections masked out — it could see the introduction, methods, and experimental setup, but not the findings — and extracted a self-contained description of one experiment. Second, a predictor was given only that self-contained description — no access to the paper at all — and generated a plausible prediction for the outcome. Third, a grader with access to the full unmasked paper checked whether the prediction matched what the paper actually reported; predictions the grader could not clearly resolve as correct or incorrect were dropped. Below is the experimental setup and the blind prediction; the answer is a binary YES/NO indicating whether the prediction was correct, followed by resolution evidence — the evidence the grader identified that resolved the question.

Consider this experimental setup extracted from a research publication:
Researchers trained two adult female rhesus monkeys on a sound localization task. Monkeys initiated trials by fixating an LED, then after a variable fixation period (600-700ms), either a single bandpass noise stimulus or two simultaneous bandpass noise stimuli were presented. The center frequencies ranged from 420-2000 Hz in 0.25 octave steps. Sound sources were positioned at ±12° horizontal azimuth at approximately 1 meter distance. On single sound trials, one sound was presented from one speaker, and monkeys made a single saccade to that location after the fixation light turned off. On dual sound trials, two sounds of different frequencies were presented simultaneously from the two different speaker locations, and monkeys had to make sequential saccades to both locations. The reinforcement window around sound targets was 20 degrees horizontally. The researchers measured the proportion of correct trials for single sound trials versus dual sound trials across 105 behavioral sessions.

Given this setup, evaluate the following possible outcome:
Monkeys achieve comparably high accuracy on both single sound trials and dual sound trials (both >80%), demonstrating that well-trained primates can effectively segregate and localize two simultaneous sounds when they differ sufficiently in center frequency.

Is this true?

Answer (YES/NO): YES